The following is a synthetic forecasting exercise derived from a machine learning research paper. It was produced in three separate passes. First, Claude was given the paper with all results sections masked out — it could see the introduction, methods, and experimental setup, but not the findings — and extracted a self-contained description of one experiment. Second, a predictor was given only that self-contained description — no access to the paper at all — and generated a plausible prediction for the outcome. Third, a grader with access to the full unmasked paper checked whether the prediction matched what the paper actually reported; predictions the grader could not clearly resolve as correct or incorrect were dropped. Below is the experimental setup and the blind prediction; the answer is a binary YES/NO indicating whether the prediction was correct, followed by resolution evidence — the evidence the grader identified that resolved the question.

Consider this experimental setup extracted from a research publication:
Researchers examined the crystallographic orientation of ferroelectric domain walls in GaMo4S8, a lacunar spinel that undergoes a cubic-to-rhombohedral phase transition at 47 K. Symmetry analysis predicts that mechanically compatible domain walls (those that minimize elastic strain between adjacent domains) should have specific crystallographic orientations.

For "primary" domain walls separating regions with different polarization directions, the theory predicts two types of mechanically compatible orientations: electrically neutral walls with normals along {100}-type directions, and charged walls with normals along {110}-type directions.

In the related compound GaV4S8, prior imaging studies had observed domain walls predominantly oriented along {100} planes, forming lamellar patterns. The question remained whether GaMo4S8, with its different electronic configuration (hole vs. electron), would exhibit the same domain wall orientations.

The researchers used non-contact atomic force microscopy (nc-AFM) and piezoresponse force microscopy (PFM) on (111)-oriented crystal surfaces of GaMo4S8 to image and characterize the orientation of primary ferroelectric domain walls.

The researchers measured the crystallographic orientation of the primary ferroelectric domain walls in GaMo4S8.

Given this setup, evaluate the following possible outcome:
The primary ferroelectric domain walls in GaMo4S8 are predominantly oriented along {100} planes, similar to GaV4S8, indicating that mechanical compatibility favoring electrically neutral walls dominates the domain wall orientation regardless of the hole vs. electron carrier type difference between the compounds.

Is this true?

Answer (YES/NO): YES